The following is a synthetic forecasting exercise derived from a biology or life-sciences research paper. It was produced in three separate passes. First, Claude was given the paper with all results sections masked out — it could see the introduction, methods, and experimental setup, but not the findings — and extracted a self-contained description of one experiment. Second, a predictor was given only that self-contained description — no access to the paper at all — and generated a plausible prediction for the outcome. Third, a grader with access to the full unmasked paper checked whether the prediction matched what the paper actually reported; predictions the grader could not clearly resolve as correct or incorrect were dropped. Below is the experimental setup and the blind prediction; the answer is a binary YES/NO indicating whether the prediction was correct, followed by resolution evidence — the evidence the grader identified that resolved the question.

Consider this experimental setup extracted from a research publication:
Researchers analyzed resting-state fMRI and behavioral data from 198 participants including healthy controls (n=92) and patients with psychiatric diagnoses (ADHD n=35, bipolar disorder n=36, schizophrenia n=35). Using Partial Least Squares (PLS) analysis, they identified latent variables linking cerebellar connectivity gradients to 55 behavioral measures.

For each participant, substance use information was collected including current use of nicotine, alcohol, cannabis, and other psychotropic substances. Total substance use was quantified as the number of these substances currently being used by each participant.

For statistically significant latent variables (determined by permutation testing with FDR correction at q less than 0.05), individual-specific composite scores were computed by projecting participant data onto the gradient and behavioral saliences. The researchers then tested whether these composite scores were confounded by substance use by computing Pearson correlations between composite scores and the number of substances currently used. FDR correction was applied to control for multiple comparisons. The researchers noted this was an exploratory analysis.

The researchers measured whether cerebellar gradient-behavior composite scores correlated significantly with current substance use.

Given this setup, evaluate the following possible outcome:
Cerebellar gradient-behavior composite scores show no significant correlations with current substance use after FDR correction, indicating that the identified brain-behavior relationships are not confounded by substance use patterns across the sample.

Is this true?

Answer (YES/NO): YES